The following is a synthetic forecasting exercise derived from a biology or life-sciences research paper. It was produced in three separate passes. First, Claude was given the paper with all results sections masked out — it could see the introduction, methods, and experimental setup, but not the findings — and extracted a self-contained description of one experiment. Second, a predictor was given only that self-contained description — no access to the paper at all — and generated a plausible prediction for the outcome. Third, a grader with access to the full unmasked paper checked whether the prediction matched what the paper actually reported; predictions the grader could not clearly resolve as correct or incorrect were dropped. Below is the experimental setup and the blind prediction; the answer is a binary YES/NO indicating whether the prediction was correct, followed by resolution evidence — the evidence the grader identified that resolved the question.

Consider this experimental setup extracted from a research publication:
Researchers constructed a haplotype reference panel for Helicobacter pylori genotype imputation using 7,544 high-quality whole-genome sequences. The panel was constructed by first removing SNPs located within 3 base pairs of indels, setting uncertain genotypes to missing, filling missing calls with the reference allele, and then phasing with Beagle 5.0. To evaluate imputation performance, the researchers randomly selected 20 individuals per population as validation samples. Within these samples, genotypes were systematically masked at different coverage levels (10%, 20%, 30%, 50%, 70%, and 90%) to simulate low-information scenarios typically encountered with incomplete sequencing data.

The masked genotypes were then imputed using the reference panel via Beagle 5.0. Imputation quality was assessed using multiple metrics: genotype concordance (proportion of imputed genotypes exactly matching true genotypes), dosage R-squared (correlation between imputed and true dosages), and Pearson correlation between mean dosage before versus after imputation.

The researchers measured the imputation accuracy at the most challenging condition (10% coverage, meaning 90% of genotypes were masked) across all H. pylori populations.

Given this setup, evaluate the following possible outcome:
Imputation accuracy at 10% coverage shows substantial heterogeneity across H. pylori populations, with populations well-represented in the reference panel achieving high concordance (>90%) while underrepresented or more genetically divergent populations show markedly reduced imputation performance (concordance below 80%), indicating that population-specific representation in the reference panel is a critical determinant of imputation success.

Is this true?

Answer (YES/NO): NO